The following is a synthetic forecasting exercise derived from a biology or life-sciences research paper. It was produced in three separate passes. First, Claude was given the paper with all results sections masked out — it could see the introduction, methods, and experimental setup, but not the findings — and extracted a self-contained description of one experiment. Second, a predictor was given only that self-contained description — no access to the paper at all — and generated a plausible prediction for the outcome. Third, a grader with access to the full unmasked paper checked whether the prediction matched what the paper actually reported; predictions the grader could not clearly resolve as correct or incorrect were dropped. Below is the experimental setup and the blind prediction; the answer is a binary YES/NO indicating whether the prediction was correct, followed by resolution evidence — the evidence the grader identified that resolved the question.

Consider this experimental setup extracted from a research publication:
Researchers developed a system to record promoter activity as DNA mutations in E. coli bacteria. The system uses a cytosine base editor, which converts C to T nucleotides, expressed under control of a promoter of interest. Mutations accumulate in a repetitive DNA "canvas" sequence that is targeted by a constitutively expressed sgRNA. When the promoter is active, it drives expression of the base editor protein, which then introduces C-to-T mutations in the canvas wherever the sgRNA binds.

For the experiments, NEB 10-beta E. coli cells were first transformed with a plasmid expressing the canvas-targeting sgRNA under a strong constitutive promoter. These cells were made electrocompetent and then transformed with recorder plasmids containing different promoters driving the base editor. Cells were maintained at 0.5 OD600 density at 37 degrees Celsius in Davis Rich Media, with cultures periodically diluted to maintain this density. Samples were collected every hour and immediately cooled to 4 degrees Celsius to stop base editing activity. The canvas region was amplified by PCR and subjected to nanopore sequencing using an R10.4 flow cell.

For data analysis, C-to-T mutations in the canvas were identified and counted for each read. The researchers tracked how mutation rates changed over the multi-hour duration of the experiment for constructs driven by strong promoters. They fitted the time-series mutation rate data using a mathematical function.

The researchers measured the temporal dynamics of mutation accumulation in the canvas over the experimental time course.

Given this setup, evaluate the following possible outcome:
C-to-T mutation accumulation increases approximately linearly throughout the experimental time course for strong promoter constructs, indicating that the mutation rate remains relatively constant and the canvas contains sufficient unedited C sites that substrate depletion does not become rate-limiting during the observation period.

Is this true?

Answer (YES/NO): NO